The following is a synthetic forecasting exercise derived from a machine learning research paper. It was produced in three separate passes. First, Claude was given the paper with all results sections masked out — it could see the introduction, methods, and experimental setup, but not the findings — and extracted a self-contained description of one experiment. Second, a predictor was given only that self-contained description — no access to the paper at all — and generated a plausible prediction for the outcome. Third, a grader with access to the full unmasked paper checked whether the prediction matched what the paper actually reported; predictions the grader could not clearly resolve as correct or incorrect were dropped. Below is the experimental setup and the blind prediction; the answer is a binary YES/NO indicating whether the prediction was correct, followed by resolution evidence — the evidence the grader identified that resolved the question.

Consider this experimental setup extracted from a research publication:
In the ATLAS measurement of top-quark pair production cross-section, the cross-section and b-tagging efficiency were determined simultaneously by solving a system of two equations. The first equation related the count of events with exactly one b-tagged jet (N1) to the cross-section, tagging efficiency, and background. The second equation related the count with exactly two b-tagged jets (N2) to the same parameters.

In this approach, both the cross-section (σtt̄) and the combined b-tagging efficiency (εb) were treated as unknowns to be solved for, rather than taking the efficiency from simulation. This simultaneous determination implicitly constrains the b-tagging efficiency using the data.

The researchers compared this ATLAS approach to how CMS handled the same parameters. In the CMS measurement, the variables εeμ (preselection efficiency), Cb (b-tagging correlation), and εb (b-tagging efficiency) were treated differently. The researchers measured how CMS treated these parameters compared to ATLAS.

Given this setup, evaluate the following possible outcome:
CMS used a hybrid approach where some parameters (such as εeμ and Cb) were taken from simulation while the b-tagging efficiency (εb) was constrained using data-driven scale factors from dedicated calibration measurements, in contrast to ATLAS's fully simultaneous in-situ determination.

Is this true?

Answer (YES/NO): NO